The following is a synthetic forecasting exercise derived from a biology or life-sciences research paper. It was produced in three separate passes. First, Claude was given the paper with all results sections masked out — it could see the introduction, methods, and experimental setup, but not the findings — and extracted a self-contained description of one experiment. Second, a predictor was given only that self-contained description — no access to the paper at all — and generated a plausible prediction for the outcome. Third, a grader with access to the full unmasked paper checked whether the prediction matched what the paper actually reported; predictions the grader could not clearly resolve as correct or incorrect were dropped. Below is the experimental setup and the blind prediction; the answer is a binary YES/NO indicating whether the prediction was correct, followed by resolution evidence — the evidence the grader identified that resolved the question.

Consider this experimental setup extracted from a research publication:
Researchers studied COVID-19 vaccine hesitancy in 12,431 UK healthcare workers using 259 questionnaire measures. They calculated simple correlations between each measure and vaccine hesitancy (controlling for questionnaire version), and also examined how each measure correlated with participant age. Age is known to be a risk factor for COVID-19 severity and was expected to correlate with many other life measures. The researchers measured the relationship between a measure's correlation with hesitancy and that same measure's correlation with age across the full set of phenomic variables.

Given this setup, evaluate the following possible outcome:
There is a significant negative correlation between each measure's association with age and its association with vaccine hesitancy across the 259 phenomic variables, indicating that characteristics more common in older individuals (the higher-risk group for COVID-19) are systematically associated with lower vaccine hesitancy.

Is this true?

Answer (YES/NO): YES